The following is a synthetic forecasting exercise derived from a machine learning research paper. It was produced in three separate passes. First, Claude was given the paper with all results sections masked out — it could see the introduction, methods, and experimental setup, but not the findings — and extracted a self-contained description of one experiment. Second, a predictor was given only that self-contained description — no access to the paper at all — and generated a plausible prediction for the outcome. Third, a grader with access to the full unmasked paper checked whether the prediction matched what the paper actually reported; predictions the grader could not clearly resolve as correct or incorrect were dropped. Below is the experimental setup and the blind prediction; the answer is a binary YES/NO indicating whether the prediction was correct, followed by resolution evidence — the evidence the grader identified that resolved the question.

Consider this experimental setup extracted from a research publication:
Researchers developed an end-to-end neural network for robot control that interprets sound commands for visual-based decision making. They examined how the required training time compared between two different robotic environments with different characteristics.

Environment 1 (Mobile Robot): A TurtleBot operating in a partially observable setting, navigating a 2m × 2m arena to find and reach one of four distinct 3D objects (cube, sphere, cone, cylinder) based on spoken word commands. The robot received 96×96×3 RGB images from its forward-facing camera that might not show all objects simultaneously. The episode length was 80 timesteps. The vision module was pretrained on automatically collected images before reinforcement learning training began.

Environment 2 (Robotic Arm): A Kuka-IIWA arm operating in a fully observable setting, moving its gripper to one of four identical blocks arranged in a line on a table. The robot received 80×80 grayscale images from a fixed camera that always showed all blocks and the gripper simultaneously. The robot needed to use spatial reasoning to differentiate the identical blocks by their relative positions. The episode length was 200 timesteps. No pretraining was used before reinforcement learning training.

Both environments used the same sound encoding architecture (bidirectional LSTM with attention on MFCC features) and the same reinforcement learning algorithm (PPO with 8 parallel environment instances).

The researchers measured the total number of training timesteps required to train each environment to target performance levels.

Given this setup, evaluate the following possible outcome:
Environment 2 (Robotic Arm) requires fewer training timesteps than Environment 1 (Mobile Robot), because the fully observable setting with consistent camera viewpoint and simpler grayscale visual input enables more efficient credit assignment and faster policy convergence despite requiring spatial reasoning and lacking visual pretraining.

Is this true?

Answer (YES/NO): NO